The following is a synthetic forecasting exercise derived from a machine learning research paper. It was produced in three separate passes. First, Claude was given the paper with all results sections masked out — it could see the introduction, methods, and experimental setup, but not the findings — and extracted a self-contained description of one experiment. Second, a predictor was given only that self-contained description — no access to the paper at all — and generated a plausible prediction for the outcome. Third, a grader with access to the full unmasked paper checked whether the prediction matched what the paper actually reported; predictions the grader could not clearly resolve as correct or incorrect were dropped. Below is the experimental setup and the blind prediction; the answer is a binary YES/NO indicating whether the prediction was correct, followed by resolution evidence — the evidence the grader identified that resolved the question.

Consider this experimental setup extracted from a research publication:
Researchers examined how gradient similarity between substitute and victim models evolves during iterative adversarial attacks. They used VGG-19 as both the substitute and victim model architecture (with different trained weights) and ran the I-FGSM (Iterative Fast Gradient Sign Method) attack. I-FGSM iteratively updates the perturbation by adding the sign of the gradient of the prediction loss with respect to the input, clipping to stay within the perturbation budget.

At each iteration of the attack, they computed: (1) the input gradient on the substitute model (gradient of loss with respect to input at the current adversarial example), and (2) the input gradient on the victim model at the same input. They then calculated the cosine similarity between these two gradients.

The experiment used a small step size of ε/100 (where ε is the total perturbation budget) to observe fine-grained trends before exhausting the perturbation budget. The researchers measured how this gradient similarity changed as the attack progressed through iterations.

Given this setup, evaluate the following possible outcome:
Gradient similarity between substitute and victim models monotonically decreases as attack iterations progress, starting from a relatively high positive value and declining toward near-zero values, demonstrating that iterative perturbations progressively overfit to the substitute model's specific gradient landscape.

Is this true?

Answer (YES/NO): NO